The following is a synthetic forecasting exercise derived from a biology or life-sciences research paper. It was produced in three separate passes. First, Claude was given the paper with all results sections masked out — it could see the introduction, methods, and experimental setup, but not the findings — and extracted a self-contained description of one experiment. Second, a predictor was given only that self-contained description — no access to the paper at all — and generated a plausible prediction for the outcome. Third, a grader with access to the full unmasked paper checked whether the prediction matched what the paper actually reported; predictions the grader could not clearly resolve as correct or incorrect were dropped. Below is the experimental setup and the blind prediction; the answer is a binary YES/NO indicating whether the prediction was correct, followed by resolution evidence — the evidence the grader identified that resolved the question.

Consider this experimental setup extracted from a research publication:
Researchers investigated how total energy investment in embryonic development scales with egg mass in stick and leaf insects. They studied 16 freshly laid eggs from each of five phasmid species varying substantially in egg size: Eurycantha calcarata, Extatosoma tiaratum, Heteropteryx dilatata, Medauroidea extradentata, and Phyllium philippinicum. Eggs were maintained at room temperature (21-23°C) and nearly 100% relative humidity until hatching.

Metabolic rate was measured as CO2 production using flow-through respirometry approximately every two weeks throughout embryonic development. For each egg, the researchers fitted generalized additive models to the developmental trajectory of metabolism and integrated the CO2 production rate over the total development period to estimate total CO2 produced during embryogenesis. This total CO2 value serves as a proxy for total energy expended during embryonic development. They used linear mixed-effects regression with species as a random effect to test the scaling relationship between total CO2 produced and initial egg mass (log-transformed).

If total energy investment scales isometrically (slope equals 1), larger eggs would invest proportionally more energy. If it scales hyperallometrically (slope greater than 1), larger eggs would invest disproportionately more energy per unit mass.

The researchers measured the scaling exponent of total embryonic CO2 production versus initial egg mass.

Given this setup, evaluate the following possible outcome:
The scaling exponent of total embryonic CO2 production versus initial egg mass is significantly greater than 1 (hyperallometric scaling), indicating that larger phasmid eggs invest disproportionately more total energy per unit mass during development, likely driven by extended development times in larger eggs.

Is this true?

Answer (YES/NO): NO